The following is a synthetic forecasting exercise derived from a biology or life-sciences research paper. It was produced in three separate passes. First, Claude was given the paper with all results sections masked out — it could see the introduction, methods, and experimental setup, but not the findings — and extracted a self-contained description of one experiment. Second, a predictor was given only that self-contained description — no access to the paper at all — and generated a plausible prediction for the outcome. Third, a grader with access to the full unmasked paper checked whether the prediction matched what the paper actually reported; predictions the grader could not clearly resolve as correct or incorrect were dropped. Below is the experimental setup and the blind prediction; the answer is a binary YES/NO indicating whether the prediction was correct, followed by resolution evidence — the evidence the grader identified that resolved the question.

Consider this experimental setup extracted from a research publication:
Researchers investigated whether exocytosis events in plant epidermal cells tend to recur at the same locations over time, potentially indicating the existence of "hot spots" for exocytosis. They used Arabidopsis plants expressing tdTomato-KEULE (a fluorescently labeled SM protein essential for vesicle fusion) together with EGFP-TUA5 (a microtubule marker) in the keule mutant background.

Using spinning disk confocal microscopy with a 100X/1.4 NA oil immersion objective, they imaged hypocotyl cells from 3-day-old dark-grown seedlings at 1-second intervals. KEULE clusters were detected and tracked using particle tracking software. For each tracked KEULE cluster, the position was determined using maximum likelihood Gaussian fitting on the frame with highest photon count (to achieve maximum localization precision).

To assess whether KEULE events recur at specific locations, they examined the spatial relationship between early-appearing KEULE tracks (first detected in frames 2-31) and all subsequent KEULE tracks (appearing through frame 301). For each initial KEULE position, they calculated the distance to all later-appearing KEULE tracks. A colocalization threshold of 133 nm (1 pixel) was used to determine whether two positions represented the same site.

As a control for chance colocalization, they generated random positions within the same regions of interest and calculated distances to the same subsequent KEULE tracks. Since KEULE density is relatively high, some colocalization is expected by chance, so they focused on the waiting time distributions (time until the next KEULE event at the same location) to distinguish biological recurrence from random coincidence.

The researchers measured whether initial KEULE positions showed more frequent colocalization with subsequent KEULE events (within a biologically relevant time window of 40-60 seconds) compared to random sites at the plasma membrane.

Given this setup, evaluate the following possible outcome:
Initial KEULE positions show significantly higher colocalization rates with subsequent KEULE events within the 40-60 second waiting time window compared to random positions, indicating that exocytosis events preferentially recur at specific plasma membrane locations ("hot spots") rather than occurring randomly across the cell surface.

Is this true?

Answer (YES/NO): YES